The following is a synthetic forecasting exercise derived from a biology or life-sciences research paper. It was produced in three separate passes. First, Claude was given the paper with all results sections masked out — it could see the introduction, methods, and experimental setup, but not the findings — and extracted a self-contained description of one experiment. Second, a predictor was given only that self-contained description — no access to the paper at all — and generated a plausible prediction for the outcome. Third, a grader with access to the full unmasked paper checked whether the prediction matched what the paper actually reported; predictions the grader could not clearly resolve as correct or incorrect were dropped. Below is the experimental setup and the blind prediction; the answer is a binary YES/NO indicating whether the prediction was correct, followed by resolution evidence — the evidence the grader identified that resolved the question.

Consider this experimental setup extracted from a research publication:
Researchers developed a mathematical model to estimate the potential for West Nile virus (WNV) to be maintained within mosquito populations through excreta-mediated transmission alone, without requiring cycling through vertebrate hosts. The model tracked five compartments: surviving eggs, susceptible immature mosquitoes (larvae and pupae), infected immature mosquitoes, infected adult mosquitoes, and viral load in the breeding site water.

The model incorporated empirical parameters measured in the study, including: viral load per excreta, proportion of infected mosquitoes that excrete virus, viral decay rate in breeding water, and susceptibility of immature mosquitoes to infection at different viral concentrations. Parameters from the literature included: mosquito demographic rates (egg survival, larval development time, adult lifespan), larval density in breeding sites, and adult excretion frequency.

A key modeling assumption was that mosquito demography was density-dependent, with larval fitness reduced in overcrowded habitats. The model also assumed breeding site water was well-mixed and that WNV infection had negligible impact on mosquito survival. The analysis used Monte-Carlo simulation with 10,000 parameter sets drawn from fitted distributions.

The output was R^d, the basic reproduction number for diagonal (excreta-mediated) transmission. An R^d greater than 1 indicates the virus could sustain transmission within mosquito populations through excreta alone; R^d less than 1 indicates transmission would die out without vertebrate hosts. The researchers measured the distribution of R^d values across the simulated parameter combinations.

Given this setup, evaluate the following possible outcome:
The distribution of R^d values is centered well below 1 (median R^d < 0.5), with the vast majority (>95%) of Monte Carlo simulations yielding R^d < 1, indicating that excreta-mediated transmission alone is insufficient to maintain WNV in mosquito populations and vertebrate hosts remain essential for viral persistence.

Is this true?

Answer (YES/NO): NO